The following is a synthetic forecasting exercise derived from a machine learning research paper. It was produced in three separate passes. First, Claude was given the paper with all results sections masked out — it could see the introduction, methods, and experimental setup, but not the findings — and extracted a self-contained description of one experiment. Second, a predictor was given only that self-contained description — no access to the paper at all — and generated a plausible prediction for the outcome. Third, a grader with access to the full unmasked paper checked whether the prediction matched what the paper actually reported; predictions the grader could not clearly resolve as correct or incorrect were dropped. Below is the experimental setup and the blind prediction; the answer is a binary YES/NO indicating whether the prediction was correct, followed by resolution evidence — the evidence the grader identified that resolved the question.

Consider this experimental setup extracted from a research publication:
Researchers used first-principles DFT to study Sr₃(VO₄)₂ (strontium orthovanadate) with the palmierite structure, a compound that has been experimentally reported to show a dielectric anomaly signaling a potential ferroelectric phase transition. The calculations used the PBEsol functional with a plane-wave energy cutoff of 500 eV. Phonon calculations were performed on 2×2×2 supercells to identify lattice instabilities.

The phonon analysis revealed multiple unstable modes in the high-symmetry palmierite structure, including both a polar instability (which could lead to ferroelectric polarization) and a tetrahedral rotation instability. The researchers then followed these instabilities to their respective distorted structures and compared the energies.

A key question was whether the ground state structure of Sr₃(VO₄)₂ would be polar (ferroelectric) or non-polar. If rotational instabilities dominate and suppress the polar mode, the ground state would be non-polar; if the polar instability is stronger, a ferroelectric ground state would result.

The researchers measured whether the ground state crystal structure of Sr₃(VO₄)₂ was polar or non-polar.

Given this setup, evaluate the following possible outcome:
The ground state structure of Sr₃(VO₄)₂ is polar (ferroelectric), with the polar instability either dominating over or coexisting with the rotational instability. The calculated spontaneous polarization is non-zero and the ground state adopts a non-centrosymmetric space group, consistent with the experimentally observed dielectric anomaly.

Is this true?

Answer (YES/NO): NO